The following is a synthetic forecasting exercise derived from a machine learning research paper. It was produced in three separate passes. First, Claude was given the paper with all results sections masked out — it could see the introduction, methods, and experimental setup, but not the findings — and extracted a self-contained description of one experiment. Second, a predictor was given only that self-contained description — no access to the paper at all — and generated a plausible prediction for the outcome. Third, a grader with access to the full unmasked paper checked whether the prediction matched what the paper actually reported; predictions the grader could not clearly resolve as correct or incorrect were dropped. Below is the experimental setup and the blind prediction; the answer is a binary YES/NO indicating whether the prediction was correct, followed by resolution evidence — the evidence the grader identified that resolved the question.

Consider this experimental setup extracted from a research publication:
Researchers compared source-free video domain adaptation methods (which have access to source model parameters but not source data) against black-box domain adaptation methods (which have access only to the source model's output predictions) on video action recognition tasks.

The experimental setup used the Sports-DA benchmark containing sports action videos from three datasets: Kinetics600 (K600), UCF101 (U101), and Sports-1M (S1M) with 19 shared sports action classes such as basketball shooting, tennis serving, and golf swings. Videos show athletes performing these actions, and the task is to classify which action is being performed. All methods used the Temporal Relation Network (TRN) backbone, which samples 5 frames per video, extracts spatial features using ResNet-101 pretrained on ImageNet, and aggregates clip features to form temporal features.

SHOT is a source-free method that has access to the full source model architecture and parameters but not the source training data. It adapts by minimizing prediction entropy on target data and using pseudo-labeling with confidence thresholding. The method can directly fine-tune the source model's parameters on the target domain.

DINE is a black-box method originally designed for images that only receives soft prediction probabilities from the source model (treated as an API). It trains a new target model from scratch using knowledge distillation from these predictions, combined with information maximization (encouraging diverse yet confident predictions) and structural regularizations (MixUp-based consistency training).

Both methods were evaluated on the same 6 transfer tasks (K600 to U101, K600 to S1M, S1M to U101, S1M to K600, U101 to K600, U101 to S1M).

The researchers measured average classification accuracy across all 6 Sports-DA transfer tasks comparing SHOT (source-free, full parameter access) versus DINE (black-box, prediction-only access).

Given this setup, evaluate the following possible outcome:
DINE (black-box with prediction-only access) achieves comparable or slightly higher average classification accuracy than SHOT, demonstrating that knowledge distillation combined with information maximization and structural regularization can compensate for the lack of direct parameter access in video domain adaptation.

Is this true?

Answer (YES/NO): YES